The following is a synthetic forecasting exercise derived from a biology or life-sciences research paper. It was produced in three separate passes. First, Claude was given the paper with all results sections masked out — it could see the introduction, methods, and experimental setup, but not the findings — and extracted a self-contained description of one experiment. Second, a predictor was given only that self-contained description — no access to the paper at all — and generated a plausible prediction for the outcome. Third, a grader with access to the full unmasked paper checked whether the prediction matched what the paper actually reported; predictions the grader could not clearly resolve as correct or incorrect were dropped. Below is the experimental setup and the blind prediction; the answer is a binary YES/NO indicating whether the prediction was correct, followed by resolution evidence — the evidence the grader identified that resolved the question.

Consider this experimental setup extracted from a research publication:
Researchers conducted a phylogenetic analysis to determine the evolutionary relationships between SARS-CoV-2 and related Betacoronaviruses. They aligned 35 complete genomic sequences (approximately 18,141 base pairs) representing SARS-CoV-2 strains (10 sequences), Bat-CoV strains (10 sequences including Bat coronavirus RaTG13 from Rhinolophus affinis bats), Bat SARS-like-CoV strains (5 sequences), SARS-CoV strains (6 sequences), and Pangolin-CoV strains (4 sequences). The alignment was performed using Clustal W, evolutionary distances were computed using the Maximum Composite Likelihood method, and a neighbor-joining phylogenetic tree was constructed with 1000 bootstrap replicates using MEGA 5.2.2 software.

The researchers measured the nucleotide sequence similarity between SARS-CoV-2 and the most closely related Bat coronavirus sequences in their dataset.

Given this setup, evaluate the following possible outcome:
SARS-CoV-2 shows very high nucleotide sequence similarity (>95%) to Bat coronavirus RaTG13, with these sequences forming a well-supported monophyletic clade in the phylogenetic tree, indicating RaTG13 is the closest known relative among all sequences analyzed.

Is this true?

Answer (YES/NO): YES